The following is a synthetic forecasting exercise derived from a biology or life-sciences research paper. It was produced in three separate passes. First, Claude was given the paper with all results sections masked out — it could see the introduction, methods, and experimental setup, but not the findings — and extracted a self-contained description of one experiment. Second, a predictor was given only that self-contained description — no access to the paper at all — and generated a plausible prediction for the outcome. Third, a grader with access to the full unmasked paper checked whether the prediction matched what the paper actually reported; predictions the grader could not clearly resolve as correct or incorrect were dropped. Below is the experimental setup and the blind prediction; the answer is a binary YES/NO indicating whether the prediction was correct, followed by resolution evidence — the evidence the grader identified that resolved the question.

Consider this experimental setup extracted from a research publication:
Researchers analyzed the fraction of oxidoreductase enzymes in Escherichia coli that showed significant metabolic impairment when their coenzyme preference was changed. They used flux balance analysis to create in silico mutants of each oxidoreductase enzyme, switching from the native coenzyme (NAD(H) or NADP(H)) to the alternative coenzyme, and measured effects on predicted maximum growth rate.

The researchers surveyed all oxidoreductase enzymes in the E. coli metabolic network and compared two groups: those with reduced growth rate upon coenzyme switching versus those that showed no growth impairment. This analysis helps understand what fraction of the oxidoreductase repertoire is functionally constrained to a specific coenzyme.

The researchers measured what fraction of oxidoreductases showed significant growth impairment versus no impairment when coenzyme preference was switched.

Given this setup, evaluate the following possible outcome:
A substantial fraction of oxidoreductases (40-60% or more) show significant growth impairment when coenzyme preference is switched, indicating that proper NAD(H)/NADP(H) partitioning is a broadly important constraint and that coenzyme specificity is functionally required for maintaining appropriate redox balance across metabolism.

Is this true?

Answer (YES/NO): NO